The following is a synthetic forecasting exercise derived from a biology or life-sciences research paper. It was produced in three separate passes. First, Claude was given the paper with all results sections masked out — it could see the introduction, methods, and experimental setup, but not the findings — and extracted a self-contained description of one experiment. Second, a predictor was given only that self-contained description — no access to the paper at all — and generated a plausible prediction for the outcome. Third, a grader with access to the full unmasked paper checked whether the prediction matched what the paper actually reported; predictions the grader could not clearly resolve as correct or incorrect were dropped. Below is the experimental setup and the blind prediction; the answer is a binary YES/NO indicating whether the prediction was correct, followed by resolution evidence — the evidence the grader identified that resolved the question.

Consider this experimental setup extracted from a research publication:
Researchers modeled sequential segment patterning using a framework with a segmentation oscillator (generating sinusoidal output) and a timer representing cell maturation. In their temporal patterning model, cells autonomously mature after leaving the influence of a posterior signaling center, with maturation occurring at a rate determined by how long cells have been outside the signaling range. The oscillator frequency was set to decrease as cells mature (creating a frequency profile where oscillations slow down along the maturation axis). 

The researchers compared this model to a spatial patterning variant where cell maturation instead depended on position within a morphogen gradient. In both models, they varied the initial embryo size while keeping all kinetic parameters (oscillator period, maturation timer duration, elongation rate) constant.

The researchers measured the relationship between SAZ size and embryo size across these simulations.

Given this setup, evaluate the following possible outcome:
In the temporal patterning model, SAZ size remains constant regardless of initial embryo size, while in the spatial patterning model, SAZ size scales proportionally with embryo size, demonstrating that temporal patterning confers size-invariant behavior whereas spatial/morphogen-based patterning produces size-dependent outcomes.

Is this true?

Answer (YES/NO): NO